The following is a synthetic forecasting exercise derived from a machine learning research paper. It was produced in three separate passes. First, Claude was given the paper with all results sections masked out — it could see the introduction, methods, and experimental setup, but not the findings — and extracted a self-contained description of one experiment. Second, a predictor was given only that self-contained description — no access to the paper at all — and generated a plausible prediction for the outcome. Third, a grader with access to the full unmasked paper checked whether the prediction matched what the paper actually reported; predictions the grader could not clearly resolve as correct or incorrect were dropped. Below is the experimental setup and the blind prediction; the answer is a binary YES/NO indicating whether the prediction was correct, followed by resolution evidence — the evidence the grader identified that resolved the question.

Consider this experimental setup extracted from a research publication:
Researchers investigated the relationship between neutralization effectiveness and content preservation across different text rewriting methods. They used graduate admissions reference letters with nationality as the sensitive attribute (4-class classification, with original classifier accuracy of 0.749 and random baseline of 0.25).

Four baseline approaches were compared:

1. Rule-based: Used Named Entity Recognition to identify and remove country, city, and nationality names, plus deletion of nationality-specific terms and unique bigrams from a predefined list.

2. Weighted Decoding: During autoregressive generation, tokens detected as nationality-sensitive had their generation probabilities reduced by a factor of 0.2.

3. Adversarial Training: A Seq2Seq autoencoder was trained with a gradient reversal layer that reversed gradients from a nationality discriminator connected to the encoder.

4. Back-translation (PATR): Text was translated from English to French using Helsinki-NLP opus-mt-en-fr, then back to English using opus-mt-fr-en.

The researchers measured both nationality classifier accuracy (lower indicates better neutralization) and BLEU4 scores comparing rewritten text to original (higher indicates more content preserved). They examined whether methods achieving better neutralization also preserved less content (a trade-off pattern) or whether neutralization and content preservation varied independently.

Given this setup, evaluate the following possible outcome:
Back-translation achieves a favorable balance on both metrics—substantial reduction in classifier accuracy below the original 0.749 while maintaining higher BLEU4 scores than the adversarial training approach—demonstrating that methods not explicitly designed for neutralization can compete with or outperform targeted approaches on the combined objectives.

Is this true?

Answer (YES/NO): NO